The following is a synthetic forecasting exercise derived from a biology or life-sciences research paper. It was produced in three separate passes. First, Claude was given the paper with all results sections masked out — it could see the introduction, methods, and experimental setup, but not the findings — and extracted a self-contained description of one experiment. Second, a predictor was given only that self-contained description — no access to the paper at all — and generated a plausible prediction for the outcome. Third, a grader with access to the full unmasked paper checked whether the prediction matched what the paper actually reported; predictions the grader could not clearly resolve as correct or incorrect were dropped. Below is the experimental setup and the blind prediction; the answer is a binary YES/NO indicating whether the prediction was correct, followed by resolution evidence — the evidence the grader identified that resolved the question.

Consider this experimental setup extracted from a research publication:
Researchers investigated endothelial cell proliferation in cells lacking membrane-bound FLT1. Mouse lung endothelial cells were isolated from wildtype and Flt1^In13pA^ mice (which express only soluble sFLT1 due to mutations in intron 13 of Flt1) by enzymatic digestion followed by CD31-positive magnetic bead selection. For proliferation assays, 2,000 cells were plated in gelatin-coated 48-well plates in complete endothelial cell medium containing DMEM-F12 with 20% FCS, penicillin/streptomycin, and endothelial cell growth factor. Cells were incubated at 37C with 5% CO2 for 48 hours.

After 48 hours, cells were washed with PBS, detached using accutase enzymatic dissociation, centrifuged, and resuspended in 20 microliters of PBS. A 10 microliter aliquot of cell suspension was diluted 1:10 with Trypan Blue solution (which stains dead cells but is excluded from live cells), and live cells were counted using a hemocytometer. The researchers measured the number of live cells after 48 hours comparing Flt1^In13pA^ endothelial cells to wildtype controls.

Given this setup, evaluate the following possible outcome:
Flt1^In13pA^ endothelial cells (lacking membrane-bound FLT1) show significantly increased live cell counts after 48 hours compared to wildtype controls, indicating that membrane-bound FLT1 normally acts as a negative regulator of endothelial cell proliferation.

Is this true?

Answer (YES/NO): YES